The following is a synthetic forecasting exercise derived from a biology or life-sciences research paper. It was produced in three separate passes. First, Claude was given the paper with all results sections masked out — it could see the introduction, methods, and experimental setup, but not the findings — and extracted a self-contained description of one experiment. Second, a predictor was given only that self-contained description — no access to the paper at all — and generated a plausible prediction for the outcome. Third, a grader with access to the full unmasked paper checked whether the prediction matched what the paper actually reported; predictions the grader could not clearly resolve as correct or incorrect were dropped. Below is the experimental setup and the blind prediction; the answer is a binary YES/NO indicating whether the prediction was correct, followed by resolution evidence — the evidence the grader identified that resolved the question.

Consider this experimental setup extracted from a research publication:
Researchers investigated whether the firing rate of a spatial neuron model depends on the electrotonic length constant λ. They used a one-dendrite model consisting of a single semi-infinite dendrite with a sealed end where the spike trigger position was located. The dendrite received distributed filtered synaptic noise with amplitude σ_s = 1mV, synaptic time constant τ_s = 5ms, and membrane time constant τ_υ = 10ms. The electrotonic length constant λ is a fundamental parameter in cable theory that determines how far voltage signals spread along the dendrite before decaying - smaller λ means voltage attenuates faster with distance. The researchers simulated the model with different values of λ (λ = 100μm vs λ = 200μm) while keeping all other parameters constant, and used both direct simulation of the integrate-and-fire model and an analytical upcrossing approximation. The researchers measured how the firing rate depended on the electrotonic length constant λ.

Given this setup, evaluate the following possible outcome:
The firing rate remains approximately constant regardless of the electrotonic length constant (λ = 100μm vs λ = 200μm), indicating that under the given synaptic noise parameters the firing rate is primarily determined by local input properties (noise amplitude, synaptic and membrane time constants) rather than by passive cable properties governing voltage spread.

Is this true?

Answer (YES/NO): YES